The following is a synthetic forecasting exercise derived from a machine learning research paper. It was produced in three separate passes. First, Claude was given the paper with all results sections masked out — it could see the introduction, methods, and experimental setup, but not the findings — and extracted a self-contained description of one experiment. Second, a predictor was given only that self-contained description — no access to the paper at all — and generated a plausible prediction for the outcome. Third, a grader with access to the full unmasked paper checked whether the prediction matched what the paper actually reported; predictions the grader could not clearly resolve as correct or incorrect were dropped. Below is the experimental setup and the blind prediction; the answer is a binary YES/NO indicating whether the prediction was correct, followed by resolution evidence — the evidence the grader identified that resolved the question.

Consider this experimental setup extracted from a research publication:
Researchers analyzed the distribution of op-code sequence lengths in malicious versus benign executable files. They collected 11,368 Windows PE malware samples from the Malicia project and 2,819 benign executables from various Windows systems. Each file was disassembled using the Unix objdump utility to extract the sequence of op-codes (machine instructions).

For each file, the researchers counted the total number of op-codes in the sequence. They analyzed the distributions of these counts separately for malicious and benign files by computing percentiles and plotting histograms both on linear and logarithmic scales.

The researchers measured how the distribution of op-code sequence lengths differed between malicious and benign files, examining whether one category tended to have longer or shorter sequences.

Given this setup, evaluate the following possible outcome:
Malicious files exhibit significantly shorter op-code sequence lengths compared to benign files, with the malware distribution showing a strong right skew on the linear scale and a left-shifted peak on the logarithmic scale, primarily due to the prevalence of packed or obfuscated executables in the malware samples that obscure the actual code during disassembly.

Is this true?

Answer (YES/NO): NO